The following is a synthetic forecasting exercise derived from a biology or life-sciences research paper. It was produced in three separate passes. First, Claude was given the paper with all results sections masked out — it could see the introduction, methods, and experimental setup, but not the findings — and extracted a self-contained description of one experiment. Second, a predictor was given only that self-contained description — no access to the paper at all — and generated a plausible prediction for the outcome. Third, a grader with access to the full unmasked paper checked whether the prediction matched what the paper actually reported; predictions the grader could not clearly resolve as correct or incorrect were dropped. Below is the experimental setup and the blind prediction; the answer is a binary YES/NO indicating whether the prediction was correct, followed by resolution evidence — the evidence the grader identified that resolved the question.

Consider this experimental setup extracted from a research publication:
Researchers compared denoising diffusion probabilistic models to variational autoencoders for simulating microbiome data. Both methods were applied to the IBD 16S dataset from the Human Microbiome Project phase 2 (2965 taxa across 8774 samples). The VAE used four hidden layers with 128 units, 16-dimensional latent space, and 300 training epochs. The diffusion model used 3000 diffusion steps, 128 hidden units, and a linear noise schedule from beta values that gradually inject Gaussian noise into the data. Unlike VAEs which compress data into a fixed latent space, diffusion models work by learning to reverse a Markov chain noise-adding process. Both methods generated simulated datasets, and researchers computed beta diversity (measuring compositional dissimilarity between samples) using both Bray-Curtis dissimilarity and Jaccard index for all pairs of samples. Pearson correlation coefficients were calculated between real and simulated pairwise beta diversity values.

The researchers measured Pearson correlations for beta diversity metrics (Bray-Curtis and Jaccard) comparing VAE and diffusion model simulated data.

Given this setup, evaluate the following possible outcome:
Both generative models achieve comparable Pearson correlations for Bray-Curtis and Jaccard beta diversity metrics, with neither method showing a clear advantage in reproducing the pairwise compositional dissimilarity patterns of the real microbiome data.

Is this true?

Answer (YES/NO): NO